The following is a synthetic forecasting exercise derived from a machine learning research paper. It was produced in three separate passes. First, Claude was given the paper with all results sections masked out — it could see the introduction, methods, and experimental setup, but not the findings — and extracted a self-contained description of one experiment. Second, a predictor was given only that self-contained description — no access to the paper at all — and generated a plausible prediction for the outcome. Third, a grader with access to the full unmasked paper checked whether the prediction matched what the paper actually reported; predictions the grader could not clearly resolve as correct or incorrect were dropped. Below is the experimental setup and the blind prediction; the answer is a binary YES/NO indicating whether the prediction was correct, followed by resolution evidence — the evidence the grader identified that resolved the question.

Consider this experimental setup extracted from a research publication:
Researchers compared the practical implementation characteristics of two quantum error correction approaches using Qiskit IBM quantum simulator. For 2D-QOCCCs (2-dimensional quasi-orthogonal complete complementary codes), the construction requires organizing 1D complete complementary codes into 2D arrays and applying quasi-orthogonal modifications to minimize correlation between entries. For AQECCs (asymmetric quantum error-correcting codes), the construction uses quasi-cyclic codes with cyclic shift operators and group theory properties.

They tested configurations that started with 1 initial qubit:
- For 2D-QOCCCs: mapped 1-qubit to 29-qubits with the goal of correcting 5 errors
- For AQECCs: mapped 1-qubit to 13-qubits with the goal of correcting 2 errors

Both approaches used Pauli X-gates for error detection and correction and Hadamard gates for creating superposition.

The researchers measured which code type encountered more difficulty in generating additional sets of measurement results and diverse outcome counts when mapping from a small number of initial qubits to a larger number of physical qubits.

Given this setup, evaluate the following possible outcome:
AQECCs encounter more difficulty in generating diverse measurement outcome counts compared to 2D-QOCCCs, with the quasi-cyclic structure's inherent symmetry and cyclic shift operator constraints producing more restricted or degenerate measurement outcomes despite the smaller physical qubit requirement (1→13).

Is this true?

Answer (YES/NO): YES